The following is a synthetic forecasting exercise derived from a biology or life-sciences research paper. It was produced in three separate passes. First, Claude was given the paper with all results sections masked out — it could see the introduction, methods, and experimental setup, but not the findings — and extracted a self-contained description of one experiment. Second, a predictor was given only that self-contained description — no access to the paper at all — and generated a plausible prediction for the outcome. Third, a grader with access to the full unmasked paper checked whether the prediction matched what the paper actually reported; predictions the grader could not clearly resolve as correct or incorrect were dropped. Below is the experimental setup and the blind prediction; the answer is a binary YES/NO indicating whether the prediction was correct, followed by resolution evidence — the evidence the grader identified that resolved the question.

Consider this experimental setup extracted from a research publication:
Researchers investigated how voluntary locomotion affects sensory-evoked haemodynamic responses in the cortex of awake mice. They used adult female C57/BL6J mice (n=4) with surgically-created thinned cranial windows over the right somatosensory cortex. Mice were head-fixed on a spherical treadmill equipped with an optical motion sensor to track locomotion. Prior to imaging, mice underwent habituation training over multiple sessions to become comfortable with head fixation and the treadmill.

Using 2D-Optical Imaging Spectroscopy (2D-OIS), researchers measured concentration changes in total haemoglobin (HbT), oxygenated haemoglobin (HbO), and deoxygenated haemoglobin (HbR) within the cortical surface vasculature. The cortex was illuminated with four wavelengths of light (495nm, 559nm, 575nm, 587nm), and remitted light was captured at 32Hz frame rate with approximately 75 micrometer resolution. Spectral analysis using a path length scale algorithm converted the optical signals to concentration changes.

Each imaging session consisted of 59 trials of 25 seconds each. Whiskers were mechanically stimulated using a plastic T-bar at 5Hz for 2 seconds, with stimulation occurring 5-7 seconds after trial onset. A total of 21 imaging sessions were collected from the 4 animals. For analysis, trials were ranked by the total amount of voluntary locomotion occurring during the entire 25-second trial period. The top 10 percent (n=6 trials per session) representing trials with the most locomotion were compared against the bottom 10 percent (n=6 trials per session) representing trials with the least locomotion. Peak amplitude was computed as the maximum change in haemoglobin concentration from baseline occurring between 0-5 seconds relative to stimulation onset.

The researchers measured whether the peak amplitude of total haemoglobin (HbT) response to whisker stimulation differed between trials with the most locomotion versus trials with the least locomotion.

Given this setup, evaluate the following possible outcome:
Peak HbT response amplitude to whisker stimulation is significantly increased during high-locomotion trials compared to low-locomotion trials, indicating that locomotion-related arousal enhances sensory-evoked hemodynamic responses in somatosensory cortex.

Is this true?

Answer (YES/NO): NO